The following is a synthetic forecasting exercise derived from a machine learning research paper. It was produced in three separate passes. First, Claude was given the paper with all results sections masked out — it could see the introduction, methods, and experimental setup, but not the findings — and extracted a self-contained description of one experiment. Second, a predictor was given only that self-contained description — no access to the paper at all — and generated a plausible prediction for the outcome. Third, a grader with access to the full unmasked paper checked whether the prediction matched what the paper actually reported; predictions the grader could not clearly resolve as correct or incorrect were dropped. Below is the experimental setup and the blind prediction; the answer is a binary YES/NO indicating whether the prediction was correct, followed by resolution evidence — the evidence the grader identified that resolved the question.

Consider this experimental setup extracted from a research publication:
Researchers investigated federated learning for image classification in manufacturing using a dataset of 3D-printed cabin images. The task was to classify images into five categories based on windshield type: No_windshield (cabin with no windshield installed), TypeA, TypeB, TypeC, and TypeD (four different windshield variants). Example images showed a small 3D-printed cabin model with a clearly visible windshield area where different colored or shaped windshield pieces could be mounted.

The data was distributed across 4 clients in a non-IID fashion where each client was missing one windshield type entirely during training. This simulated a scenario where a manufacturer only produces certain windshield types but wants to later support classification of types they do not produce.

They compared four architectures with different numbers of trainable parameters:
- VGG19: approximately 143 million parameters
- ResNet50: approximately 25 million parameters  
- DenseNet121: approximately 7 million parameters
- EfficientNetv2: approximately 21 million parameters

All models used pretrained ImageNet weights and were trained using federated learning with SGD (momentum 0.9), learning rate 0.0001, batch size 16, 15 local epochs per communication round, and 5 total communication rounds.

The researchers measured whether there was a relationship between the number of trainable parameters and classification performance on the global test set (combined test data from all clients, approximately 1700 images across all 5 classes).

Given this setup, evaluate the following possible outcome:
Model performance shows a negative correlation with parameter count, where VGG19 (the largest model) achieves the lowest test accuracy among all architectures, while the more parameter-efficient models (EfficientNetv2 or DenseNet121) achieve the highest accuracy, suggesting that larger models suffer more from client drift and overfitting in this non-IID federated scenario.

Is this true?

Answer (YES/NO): NO